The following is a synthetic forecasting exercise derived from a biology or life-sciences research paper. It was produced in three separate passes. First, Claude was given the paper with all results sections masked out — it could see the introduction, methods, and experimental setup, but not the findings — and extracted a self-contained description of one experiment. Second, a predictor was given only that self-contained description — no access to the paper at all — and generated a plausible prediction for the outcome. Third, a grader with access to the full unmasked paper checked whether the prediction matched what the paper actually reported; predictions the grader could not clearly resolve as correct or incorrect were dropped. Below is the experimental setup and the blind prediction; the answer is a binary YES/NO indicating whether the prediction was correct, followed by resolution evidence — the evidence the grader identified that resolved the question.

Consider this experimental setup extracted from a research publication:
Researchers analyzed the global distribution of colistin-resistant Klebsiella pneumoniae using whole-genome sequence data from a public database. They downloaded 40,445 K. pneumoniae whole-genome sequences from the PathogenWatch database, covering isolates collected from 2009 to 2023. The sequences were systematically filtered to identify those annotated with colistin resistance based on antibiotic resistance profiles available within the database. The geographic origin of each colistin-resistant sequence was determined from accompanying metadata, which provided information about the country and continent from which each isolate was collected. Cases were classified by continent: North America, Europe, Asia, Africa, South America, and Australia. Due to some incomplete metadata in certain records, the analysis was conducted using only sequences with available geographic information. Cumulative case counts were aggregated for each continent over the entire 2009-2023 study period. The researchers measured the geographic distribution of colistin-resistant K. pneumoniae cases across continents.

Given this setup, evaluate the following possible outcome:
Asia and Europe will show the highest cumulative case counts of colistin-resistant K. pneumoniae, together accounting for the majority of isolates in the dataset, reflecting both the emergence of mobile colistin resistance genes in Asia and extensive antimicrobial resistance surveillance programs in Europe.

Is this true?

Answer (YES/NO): NO